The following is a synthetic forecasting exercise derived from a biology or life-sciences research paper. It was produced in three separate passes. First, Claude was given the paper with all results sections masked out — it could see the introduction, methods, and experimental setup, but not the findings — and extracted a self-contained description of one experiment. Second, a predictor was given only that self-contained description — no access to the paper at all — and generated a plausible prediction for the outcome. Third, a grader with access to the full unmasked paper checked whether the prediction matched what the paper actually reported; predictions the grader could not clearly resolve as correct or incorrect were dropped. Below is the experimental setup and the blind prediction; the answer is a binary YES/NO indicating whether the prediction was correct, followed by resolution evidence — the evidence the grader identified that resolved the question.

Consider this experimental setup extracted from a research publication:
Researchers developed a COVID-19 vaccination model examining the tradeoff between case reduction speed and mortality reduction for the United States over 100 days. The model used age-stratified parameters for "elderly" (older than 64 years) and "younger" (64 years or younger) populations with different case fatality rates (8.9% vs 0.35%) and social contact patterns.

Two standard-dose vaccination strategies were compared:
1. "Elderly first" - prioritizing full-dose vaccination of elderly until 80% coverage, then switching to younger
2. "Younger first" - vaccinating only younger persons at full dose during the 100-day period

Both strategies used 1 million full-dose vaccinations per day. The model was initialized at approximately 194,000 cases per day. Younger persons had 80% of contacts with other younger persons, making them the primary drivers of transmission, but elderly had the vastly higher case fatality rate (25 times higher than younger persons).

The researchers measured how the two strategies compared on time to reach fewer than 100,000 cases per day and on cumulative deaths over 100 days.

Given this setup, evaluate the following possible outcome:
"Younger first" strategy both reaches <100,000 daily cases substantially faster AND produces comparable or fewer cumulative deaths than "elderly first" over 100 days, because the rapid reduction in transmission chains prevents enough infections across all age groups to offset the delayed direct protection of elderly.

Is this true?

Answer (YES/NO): NO